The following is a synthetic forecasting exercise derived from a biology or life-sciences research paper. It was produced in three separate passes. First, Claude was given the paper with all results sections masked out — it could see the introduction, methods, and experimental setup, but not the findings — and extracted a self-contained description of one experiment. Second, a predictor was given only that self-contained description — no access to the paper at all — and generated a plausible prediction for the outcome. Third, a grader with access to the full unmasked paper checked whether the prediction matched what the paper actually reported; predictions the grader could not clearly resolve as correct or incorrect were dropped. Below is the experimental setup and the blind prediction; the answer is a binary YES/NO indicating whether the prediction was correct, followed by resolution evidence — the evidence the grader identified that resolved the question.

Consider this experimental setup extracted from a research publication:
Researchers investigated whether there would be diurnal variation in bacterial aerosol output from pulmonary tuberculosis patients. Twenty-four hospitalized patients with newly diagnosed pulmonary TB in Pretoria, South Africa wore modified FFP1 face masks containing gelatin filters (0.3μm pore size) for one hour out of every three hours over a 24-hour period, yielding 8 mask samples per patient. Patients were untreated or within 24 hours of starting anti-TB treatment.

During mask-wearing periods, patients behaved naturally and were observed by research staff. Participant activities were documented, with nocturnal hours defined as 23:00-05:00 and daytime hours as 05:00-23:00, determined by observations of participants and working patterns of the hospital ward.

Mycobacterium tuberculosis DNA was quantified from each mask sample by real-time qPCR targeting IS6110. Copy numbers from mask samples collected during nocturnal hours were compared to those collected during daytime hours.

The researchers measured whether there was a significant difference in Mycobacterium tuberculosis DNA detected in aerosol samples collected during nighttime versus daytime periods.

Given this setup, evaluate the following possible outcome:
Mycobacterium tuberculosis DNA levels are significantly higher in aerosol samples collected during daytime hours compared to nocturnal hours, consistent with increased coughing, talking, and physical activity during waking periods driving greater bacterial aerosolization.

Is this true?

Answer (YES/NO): NO